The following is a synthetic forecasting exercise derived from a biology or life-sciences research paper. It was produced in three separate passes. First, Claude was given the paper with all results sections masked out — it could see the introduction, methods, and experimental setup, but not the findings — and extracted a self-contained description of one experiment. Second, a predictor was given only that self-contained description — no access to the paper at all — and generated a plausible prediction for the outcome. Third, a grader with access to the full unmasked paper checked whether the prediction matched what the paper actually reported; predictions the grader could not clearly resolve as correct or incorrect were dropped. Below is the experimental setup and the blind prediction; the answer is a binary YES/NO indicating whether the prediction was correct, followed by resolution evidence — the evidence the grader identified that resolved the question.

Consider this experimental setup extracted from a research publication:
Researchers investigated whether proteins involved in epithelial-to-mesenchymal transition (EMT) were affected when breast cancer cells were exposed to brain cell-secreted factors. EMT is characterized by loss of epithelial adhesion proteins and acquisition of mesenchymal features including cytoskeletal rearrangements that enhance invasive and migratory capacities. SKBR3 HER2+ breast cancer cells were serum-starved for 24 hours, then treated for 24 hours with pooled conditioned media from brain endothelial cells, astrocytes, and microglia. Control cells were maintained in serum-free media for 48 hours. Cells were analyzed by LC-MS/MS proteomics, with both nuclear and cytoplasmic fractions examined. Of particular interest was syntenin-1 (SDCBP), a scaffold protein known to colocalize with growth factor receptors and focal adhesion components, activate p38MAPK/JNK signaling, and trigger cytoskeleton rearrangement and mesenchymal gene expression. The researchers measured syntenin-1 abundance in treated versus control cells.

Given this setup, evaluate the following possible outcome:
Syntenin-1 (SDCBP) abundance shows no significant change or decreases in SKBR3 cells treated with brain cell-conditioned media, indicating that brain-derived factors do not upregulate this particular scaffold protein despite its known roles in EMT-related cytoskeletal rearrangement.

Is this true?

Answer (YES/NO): NO